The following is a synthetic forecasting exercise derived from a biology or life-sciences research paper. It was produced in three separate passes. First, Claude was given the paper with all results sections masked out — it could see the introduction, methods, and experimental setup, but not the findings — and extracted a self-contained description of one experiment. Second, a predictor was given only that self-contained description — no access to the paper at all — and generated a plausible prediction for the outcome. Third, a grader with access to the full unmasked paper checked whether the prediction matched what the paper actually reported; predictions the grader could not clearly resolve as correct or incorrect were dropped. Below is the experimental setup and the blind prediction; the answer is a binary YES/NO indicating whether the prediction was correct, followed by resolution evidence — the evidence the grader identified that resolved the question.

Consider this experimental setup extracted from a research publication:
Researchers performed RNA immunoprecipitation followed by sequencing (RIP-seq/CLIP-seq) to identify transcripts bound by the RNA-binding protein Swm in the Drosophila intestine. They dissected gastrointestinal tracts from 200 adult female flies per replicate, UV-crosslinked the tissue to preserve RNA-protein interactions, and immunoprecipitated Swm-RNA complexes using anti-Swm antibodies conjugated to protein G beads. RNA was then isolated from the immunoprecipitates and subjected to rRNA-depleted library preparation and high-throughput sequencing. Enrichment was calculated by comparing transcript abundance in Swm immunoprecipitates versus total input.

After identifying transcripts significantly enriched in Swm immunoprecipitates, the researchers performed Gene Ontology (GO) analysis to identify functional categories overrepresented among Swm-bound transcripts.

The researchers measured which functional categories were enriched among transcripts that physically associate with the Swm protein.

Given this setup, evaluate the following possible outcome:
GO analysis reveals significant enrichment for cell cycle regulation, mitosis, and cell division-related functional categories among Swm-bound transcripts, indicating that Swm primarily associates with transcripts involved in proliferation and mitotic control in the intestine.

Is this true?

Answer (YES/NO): NO